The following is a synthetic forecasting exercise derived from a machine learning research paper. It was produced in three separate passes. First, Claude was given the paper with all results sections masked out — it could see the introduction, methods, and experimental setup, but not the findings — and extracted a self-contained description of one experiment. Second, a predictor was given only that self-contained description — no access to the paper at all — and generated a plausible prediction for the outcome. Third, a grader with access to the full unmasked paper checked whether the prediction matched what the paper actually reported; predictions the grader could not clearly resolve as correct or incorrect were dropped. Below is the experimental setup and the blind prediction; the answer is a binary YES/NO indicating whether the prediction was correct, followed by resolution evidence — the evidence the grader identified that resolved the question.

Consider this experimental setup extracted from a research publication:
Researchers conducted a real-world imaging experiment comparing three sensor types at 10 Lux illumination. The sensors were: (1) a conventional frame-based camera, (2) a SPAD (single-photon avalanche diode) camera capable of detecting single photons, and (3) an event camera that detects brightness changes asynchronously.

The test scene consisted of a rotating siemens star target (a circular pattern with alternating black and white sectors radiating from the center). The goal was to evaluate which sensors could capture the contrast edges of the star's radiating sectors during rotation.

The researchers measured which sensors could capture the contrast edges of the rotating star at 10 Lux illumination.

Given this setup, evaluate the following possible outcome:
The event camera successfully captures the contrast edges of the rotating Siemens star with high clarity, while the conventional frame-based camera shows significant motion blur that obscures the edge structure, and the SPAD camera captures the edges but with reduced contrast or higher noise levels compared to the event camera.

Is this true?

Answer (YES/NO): NO